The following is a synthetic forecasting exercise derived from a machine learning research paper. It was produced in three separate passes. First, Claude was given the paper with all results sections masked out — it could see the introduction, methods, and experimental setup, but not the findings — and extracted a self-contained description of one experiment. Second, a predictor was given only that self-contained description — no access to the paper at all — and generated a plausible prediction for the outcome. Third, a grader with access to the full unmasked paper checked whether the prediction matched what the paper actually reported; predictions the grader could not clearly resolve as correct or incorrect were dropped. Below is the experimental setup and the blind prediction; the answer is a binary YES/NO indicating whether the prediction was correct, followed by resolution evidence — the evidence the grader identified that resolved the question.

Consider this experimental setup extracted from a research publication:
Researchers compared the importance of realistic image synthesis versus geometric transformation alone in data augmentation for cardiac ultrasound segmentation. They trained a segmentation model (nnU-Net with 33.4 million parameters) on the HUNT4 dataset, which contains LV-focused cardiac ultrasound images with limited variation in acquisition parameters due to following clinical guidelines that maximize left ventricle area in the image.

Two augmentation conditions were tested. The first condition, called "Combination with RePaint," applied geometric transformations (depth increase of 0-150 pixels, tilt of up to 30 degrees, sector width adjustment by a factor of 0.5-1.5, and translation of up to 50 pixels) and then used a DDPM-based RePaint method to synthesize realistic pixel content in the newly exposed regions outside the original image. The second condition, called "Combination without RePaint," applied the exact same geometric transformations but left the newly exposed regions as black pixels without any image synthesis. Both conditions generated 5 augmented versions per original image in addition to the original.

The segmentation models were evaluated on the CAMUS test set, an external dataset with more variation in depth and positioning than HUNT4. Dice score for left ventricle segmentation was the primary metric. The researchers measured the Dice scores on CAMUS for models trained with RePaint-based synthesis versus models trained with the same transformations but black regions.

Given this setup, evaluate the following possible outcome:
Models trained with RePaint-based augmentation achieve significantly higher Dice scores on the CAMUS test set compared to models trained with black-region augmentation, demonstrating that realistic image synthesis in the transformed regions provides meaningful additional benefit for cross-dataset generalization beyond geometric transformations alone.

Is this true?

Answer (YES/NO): YES